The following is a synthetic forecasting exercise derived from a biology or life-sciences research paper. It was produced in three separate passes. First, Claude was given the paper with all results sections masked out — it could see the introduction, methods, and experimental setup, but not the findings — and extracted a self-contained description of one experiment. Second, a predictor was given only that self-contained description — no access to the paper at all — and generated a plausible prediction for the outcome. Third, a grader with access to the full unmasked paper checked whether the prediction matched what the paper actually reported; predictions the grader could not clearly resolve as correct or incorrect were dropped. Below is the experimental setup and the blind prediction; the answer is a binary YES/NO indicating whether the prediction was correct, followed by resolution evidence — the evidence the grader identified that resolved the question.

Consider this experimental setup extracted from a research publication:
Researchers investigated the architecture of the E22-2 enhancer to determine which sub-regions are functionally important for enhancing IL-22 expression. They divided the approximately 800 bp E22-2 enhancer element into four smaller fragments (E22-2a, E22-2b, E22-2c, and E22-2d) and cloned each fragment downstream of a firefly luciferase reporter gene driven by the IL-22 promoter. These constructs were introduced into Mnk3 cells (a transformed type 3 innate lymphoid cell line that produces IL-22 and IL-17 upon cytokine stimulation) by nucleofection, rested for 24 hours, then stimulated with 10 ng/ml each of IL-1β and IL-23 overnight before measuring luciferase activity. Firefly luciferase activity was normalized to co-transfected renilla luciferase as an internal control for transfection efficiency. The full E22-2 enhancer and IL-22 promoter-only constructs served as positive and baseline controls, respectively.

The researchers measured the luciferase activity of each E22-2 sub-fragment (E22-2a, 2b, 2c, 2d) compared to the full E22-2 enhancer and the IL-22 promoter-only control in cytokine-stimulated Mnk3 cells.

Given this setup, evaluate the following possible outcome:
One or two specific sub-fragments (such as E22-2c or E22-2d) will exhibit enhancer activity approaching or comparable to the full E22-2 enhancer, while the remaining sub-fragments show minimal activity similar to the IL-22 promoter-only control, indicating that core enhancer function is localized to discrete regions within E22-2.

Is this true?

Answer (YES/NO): YES